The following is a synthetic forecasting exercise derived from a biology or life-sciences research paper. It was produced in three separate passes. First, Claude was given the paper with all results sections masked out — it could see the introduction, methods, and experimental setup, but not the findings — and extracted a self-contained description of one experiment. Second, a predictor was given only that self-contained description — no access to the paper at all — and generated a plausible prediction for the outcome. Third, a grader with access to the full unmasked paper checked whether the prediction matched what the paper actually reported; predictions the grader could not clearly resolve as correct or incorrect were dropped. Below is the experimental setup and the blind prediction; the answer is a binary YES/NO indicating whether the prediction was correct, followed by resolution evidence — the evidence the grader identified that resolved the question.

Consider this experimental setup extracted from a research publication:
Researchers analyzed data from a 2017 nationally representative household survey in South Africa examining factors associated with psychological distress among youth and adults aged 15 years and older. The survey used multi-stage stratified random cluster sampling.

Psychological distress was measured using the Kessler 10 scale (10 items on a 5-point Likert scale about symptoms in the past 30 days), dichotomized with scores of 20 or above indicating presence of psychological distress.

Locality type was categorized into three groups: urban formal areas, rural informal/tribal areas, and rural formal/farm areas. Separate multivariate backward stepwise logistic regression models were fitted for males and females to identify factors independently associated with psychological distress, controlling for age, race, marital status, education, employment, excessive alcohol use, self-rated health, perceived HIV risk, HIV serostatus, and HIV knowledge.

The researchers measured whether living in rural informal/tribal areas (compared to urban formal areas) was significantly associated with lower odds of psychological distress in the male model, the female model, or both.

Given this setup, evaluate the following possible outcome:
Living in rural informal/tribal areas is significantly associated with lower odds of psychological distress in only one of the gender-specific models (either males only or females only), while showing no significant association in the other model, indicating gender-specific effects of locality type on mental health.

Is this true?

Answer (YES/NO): YES